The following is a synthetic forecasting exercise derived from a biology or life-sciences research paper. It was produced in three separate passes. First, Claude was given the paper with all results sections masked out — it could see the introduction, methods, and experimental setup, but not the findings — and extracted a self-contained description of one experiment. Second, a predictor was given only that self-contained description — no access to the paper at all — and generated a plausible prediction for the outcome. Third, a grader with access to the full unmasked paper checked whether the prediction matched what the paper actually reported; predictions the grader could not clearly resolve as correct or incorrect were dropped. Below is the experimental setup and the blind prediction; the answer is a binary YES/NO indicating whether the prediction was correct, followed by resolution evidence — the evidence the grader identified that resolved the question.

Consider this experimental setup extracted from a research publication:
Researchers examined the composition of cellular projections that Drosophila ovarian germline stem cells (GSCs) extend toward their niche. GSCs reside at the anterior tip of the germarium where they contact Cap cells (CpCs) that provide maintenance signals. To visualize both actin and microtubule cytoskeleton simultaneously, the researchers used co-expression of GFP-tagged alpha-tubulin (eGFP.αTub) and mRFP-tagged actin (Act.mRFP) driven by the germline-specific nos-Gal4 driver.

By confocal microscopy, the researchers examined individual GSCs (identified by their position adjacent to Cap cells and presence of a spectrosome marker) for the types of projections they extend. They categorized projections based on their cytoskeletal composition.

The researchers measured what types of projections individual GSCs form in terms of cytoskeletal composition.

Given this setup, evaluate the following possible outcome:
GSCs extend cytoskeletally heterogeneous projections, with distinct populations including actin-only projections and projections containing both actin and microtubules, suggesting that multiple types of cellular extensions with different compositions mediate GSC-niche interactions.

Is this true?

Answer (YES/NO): YES